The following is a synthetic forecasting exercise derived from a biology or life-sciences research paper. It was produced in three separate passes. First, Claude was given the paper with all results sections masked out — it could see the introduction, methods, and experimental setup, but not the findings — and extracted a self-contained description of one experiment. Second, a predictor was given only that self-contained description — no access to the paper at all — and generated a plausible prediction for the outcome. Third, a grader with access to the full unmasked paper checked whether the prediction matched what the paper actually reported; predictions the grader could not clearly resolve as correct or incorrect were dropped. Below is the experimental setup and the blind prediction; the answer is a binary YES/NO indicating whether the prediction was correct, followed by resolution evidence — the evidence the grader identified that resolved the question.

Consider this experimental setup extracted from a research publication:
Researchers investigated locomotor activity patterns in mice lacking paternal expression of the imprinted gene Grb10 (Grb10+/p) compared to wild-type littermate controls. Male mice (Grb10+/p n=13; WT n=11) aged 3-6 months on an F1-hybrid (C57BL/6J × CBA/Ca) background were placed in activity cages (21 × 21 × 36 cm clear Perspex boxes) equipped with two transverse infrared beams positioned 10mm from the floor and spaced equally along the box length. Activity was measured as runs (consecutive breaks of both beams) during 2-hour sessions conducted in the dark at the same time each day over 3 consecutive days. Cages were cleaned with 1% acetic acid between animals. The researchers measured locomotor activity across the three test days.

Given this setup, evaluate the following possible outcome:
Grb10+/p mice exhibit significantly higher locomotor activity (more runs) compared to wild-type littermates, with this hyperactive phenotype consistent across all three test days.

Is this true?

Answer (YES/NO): NO